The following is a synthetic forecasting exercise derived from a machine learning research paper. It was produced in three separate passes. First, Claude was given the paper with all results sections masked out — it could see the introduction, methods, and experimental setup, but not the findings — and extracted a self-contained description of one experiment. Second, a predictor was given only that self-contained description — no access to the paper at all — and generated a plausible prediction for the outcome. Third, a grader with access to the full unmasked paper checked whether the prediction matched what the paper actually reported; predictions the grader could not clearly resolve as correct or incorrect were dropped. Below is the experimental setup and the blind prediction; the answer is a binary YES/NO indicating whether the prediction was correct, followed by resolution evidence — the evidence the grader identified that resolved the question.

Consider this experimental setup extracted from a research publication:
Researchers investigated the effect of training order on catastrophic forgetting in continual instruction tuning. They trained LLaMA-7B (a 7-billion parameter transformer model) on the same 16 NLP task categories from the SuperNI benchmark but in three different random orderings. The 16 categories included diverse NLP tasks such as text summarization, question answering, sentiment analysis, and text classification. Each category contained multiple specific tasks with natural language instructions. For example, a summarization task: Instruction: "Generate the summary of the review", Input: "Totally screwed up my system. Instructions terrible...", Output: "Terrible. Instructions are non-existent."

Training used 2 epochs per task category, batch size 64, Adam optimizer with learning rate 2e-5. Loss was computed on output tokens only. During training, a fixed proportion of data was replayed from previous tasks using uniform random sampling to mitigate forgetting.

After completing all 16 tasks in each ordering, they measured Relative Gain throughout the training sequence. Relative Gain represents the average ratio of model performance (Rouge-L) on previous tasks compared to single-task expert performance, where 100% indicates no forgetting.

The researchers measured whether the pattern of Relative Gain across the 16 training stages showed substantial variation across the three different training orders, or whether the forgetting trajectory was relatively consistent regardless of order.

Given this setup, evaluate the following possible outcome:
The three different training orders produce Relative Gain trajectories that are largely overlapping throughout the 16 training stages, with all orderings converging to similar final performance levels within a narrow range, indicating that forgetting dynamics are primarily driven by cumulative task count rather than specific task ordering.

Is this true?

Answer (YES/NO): NO